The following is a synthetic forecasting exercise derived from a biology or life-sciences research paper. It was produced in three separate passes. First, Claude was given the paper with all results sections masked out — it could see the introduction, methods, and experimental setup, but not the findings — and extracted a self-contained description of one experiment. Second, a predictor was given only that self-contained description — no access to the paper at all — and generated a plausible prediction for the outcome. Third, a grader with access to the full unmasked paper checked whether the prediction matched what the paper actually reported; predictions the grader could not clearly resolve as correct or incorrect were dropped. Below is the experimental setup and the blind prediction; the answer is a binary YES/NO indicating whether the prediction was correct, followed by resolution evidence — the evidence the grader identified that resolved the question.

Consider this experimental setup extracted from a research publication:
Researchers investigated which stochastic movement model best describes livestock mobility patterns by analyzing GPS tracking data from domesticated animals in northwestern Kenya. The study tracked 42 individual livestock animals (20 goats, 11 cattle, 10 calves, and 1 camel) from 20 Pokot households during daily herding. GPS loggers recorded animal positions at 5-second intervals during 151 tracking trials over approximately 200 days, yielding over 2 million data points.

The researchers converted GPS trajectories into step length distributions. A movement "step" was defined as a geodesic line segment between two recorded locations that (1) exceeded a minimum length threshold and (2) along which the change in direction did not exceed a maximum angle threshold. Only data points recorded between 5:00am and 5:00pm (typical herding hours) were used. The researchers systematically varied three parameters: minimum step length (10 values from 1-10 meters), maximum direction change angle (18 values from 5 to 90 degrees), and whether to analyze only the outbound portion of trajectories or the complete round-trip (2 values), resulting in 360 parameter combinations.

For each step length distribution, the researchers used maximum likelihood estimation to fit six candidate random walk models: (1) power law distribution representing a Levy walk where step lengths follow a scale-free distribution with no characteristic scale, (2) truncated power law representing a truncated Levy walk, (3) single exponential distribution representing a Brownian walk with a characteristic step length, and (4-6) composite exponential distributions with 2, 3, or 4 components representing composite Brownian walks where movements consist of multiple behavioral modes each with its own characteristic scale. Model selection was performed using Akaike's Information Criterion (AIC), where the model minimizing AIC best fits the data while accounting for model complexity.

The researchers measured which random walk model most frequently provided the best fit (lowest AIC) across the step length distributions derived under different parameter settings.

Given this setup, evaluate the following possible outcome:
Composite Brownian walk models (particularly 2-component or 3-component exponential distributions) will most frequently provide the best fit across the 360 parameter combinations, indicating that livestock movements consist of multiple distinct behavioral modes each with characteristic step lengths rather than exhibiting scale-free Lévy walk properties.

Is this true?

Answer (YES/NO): YES